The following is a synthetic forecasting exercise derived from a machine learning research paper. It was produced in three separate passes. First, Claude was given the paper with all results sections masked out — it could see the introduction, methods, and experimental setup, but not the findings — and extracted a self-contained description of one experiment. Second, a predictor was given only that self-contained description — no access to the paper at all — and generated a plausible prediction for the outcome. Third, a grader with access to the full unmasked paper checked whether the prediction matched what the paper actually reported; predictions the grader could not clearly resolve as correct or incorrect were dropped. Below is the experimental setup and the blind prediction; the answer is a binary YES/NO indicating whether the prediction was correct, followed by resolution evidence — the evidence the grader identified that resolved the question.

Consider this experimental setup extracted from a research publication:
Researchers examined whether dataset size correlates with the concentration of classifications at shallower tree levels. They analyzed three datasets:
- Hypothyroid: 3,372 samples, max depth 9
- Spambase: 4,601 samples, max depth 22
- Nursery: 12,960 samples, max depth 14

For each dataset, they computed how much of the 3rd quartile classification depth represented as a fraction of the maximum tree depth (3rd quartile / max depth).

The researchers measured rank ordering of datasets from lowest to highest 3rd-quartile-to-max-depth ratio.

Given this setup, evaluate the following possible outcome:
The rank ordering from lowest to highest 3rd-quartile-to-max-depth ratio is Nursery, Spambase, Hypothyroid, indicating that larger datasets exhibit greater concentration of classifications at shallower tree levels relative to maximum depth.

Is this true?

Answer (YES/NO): NO